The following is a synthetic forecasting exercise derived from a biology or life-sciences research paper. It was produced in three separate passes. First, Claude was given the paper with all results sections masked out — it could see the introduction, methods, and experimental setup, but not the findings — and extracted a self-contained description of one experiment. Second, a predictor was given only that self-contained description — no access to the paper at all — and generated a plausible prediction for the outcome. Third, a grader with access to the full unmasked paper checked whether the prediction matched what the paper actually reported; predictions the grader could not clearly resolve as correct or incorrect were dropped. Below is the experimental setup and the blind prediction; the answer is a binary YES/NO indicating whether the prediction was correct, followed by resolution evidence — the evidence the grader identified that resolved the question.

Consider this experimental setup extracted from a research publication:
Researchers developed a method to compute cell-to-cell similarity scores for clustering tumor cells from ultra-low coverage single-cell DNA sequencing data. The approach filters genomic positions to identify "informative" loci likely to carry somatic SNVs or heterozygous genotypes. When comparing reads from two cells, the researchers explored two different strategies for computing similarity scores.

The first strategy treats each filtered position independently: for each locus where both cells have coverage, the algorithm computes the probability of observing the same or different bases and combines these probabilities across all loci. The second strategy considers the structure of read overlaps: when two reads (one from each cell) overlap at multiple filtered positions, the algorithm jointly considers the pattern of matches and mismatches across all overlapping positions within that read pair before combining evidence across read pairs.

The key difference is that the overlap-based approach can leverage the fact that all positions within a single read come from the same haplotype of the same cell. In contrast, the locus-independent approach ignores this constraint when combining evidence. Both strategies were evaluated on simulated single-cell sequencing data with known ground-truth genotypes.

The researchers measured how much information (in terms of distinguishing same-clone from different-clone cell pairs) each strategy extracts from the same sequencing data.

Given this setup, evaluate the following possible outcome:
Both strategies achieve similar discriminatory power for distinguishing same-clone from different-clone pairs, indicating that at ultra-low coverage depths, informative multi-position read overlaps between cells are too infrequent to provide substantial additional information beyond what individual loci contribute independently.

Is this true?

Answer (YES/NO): NO